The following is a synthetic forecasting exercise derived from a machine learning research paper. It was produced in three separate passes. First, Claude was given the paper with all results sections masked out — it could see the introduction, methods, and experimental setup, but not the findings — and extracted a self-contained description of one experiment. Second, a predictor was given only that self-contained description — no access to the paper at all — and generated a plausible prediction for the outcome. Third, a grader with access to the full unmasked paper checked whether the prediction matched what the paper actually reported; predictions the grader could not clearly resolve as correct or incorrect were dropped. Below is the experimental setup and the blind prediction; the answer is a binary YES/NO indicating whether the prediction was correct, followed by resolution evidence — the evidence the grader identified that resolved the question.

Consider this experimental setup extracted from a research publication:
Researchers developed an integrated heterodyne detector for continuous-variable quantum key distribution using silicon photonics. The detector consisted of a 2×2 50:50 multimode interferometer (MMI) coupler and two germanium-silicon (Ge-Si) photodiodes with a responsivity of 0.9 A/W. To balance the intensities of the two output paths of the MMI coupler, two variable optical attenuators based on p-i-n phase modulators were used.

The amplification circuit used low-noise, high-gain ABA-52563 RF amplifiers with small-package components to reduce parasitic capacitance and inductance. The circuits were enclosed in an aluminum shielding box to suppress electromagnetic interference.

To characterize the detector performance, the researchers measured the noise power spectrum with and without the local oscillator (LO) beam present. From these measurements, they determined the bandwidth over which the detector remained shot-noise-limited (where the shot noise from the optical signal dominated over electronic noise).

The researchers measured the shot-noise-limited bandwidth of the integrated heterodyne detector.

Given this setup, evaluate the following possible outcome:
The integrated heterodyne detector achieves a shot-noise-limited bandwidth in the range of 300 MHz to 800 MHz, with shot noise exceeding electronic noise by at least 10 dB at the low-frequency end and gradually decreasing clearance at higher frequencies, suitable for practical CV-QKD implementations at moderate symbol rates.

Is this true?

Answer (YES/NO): NO